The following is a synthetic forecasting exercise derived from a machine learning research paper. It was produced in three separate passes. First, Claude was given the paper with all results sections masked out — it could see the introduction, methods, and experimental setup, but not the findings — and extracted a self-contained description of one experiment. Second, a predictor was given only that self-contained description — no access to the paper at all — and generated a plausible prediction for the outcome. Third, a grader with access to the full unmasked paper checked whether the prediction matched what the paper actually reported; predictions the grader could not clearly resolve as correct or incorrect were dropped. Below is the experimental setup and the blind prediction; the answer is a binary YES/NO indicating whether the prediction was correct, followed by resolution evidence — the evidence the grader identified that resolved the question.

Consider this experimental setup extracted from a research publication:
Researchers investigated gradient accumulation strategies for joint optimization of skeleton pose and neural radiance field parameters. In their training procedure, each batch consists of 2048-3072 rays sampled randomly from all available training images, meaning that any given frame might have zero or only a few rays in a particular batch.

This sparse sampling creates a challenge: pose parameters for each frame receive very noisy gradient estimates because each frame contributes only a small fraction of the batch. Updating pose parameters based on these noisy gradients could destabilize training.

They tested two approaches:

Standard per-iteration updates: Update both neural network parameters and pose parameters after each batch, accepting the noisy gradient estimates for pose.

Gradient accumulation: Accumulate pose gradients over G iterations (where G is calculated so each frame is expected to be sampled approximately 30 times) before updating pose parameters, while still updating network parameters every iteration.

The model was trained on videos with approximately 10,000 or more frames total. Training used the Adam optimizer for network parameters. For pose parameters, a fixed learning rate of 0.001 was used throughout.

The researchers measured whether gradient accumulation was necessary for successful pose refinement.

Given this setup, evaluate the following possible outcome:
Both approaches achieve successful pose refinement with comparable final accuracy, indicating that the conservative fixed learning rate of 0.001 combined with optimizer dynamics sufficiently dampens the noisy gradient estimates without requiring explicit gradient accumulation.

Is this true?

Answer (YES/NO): NO